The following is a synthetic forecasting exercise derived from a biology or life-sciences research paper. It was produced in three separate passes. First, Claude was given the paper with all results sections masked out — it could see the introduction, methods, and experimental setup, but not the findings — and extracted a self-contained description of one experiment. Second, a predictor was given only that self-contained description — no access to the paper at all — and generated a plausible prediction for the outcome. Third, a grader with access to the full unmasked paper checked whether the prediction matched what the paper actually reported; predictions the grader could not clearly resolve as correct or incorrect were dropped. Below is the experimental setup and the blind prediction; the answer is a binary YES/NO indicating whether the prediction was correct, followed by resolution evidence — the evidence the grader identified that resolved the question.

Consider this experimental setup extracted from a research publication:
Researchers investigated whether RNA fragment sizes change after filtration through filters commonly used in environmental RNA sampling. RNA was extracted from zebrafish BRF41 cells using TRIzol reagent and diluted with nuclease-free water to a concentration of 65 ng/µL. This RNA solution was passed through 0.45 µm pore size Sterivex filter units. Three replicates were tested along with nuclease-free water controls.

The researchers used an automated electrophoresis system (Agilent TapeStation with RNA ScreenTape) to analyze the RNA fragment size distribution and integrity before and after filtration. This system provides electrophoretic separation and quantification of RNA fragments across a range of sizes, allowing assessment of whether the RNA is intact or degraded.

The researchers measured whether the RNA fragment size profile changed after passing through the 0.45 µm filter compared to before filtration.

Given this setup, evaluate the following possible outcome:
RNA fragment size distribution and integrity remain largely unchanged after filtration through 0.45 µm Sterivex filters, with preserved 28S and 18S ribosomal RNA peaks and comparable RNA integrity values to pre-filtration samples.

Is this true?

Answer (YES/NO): YES